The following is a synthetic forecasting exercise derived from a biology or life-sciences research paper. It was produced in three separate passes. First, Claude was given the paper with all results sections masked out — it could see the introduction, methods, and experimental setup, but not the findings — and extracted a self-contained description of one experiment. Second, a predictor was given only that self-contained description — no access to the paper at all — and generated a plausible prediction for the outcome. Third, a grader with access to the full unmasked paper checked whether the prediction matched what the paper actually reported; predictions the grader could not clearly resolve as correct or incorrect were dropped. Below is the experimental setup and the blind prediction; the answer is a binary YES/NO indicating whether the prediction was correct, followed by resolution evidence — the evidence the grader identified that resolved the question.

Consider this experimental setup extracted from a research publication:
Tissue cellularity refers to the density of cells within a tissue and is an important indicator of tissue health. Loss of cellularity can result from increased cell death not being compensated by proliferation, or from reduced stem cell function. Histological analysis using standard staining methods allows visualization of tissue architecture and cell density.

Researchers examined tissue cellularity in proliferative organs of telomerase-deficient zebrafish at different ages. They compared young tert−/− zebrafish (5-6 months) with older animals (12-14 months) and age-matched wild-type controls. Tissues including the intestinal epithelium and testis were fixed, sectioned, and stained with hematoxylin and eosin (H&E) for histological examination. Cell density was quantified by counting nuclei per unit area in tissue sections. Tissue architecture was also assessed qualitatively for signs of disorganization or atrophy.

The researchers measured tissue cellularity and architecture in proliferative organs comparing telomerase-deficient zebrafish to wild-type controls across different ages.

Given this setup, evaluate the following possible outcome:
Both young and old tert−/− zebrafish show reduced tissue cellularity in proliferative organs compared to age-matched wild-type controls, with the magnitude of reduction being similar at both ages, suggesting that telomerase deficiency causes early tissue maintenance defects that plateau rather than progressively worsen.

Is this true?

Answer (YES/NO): NO